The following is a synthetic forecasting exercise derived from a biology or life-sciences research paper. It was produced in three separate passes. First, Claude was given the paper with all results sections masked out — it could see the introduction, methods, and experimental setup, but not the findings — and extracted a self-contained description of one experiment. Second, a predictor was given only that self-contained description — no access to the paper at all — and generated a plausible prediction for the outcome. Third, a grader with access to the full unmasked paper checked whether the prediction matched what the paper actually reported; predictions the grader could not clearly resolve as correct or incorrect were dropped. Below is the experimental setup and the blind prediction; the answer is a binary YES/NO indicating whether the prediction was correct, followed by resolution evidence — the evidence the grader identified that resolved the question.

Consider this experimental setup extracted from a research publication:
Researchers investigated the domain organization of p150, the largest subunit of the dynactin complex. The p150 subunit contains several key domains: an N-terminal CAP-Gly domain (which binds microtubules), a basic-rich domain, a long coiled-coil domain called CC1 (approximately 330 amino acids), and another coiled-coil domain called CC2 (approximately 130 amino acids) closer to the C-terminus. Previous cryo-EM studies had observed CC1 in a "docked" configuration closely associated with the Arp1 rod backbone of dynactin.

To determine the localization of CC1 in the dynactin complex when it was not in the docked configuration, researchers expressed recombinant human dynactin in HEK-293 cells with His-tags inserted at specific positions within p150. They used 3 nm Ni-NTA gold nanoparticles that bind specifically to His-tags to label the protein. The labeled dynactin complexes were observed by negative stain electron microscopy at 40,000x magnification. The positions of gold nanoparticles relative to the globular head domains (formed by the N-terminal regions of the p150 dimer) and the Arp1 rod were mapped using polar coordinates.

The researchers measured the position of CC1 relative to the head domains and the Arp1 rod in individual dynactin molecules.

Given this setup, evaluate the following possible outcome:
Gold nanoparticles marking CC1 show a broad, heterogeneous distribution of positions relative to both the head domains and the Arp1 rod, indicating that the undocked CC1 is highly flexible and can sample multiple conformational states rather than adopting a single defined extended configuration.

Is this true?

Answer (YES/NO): NO